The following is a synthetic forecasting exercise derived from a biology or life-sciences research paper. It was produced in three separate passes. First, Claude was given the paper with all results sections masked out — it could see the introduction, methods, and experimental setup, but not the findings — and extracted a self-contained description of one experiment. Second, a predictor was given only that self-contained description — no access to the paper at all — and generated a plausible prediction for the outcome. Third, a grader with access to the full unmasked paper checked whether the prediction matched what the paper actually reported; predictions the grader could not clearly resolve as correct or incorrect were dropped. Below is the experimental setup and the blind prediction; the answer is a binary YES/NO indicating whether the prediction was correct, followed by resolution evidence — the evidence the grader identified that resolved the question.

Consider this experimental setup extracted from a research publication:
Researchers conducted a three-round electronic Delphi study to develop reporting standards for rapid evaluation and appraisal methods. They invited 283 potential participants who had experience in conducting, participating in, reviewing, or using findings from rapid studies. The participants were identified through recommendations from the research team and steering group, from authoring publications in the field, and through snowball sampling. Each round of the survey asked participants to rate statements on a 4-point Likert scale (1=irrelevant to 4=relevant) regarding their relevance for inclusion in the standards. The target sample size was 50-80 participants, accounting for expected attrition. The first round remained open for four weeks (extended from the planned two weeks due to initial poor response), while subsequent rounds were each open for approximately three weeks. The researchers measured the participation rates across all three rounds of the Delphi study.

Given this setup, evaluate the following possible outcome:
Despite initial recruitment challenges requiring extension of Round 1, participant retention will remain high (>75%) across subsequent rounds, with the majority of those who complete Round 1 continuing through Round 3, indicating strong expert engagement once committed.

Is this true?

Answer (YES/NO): YES